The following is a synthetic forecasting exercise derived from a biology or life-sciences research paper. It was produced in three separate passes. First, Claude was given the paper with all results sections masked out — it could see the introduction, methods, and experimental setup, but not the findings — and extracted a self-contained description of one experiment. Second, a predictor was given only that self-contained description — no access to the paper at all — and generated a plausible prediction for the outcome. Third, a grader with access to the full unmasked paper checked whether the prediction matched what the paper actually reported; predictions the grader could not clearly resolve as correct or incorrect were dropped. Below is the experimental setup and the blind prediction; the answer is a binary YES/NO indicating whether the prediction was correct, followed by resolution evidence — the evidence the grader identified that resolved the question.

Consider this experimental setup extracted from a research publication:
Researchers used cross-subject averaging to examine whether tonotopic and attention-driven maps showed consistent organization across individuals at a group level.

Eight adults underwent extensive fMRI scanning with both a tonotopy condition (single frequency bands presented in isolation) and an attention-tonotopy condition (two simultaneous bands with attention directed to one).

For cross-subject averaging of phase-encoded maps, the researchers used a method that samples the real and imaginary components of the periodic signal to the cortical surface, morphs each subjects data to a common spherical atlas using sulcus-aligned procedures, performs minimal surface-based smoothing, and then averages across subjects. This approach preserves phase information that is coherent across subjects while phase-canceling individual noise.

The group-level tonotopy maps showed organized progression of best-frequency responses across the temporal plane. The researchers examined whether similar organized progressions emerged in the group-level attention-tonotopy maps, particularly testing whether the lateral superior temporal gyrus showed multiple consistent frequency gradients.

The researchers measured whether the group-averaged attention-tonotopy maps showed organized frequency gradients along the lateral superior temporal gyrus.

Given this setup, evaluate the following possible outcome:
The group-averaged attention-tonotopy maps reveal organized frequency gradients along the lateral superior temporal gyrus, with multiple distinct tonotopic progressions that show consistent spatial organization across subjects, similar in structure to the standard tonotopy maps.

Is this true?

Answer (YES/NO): YES